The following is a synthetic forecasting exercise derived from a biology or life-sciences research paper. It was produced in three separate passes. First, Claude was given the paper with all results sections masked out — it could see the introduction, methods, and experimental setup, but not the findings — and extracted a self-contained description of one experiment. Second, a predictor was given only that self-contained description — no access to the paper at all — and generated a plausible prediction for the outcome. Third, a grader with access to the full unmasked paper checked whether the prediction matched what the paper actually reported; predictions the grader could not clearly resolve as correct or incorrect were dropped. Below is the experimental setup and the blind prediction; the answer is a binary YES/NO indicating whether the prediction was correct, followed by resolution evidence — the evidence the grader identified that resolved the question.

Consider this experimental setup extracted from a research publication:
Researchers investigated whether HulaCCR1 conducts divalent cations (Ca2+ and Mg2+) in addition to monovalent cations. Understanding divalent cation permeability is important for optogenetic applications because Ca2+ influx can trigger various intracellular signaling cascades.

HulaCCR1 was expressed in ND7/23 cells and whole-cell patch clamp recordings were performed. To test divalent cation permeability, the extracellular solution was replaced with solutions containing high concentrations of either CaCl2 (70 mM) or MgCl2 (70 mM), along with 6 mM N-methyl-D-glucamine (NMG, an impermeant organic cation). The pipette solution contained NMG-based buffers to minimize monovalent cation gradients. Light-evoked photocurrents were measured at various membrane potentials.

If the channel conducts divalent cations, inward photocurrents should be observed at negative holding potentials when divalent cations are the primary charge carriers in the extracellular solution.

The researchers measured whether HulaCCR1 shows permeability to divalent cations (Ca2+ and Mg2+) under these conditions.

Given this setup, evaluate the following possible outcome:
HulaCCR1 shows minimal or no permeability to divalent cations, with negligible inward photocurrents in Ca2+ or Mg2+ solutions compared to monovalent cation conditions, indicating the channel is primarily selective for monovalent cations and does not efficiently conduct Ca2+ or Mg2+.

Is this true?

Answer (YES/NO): YES